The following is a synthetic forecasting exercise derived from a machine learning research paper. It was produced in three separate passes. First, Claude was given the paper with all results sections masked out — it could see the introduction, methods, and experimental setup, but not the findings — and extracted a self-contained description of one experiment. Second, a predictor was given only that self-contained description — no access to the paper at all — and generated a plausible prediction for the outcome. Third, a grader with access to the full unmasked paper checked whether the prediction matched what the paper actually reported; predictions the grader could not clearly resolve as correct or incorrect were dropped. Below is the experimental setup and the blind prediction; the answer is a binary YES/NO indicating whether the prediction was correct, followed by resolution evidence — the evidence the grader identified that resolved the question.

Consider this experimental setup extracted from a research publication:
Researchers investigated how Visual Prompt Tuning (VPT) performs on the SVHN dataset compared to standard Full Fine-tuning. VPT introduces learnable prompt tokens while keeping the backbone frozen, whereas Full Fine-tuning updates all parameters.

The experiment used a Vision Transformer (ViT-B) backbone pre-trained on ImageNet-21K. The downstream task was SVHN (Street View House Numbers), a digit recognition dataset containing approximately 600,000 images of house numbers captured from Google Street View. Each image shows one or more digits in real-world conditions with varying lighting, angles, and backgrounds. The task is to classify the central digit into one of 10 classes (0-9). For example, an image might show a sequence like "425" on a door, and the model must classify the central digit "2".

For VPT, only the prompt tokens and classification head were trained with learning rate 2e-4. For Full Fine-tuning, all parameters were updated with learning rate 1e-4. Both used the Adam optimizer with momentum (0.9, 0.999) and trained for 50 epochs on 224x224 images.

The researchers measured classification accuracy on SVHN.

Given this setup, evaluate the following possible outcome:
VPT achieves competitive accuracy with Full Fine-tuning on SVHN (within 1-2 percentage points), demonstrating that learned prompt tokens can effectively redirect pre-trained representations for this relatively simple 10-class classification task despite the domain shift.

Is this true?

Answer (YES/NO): NO